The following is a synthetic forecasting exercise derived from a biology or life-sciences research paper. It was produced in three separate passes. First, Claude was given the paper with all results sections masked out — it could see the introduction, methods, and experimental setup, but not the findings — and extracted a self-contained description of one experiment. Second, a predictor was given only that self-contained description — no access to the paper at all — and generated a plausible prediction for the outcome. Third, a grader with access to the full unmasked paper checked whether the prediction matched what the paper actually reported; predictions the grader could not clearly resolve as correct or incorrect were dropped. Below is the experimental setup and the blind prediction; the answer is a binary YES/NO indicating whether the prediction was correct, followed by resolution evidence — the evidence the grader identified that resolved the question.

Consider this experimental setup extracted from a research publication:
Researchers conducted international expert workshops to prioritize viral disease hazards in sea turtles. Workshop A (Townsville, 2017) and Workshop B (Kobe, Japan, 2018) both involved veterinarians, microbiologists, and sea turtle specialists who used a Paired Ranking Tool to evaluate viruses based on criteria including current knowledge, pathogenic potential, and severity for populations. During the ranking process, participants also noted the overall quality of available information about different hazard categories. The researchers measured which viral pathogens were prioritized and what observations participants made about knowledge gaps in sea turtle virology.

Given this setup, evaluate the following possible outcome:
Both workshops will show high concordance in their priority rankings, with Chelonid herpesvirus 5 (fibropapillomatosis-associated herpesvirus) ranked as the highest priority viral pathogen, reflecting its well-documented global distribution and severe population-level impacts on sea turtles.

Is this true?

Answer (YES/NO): NO